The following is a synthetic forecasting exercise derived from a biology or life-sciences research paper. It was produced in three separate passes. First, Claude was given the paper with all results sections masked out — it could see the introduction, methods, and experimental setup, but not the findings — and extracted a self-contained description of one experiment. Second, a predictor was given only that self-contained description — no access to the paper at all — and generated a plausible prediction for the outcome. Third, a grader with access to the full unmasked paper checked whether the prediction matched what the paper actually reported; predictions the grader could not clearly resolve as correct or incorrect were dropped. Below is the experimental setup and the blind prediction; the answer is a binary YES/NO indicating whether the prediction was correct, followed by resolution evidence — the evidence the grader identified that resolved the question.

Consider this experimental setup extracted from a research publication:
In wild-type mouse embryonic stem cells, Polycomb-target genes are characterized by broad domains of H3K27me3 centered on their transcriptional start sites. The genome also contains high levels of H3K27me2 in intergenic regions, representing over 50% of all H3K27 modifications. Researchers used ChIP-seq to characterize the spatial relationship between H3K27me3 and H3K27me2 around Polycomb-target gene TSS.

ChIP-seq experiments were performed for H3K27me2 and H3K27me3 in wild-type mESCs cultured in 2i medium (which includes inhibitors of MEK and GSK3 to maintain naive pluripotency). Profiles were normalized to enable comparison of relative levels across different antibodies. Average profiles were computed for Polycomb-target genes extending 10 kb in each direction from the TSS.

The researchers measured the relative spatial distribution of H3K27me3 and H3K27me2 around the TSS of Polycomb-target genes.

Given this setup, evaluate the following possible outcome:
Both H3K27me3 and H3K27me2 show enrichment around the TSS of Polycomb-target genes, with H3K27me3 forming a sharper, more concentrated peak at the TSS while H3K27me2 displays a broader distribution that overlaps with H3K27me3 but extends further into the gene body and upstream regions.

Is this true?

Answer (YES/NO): NO